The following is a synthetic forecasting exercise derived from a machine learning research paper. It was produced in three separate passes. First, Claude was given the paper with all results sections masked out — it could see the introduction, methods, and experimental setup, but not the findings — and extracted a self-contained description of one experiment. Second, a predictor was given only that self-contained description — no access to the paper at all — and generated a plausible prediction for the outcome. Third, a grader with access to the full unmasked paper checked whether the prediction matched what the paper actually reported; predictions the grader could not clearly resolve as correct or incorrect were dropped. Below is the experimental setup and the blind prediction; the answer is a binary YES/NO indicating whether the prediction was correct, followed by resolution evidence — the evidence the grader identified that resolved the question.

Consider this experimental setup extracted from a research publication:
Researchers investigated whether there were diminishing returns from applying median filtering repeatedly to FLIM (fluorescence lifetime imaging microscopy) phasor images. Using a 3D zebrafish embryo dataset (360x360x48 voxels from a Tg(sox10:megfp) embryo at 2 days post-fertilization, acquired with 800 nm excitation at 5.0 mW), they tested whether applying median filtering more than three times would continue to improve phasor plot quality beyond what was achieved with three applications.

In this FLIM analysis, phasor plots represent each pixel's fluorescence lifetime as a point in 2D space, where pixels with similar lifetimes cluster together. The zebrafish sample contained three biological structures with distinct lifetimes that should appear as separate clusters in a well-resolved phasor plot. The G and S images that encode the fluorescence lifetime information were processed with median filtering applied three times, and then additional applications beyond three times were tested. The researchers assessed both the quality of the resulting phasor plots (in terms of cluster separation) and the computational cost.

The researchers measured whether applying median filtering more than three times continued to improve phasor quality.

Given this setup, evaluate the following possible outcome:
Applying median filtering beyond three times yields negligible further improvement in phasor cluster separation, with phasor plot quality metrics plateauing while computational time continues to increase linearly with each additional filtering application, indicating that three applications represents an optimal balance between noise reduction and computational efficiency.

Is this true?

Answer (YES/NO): YES